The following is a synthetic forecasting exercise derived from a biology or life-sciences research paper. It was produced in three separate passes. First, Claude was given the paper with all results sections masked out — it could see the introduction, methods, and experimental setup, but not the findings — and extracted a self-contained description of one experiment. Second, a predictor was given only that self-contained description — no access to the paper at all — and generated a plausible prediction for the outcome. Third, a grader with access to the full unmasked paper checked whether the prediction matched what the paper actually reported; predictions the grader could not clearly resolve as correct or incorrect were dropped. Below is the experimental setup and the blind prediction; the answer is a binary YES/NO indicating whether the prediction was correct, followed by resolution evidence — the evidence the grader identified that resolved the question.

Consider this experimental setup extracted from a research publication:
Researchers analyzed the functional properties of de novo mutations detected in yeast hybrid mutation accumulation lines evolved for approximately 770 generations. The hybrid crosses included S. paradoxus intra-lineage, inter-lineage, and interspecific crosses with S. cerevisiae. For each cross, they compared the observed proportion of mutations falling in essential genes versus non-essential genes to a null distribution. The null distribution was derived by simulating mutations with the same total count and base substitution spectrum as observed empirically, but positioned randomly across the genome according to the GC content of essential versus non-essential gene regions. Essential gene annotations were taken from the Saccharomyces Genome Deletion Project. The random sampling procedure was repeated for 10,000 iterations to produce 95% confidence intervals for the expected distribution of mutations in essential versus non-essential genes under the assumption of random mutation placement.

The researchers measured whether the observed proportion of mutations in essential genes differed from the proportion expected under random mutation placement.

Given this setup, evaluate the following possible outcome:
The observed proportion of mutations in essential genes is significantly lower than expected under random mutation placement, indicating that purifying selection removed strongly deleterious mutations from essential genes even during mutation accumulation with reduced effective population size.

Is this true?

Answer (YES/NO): NO